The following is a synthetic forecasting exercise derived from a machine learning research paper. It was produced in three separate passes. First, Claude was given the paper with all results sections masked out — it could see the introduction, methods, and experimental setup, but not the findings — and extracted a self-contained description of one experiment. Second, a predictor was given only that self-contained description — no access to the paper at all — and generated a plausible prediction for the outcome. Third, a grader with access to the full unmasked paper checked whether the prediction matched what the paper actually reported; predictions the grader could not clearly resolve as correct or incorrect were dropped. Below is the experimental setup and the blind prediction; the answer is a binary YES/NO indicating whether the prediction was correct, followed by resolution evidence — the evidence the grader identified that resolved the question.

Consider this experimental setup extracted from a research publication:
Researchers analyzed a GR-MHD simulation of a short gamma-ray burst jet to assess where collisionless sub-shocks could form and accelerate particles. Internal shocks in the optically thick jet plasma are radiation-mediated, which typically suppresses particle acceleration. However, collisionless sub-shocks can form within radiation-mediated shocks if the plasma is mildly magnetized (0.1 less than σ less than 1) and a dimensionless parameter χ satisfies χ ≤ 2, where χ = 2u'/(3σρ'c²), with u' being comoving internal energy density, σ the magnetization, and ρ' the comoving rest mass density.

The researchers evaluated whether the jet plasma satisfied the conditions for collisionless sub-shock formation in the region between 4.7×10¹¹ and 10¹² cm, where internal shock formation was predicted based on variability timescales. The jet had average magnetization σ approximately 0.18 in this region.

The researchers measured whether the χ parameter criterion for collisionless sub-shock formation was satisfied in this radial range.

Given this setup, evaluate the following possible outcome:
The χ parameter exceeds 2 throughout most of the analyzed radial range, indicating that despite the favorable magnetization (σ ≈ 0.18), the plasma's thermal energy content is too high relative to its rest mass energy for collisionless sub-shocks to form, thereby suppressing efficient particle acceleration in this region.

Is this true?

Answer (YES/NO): NO